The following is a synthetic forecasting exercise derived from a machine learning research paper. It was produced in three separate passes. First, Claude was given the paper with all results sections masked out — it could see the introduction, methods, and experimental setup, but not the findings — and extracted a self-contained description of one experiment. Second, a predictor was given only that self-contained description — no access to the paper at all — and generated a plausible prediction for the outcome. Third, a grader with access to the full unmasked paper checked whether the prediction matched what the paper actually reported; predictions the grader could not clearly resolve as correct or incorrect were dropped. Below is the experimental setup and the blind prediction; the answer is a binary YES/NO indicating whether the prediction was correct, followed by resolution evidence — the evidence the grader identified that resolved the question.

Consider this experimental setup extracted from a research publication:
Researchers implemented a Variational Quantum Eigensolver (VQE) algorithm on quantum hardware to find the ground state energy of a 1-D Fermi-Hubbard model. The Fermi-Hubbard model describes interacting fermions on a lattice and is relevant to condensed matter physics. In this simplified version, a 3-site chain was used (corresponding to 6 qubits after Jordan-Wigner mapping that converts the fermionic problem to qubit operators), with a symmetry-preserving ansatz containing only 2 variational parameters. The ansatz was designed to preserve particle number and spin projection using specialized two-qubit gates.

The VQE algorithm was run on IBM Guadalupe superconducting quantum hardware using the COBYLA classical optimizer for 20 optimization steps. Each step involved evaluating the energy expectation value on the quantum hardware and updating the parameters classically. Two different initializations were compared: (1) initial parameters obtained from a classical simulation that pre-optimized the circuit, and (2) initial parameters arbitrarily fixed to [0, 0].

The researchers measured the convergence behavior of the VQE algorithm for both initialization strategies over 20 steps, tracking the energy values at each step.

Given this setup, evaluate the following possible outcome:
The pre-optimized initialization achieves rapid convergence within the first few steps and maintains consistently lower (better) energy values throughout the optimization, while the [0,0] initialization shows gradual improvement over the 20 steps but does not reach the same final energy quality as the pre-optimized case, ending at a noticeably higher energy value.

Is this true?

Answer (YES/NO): NO